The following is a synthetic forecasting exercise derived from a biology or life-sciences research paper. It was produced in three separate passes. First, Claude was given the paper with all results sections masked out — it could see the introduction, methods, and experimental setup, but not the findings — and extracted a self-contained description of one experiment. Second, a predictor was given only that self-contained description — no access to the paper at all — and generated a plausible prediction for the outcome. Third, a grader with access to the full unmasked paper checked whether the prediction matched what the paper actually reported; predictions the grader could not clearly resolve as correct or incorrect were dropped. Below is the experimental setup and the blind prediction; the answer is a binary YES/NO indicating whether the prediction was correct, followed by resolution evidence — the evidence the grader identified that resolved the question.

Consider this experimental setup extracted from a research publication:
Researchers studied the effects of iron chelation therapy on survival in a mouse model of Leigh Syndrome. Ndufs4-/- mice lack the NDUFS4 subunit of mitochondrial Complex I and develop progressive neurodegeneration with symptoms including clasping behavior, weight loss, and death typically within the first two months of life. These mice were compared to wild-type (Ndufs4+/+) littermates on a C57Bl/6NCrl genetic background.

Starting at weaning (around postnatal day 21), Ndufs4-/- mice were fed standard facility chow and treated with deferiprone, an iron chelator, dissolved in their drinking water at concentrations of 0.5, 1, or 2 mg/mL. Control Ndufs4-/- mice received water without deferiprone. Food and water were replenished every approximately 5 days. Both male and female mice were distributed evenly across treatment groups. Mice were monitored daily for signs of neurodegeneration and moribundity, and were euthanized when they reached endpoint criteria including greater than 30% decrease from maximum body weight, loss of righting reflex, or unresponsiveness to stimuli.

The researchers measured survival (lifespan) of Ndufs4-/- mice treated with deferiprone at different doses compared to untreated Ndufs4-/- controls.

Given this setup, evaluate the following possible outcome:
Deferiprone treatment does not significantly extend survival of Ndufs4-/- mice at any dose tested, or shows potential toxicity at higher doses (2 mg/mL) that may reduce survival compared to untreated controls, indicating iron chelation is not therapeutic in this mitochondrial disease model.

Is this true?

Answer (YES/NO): NO